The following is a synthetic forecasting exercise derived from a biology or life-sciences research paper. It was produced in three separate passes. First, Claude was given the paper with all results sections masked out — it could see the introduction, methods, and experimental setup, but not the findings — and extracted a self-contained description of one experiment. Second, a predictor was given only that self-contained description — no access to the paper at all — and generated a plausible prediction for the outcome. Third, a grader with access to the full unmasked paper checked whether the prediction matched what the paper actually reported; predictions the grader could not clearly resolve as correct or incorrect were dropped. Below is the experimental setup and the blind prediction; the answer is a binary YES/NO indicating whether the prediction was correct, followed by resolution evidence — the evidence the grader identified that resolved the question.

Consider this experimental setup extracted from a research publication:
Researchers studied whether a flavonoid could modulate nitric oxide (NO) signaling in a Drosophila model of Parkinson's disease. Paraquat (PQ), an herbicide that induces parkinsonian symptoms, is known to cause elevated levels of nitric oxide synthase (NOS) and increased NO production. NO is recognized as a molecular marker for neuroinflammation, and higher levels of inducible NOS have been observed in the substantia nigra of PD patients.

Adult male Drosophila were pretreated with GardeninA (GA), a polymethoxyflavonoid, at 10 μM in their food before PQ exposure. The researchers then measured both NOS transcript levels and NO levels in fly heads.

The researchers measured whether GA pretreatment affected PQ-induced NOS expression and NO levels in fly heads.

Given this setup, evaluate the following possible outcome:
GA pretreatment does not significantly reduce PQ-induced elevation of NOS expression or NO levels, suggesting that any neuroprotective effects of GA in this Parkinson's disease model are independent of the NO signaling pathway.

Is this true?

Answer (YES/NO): NO